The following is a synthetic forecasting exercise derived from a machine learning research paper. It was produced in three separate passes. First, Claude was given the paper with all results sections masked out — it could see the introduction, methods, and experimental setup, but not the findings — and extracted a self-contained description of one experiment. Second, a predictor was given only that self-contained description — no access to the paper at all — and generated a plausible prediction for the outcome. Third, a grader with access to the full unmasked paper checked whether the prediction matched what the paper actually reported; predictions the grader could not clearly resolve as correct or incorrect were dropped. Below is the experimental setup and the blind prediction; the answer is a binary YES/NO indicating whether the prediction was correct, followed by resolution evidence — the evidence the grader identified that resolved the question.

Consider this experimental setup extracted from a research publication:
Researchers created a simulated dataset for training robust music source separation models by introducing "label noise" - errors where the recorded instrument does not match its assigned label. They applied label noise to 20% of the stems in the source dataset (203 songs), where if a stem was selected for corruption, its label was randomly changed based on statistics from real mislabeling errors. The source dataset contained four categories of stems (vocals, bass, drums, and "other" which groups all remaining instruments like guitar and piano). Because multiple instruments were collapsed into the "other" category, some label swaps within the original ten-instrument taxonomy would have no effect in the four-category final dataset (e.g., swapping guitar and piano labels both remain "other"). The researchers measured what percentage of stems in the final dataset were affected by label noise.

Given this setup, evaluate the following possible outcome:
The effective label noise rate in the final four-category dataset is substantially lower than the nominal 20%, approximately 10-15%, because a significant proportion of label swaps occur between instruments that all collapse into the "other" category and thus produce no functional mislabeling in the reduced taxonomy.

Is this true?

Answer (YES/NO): NO